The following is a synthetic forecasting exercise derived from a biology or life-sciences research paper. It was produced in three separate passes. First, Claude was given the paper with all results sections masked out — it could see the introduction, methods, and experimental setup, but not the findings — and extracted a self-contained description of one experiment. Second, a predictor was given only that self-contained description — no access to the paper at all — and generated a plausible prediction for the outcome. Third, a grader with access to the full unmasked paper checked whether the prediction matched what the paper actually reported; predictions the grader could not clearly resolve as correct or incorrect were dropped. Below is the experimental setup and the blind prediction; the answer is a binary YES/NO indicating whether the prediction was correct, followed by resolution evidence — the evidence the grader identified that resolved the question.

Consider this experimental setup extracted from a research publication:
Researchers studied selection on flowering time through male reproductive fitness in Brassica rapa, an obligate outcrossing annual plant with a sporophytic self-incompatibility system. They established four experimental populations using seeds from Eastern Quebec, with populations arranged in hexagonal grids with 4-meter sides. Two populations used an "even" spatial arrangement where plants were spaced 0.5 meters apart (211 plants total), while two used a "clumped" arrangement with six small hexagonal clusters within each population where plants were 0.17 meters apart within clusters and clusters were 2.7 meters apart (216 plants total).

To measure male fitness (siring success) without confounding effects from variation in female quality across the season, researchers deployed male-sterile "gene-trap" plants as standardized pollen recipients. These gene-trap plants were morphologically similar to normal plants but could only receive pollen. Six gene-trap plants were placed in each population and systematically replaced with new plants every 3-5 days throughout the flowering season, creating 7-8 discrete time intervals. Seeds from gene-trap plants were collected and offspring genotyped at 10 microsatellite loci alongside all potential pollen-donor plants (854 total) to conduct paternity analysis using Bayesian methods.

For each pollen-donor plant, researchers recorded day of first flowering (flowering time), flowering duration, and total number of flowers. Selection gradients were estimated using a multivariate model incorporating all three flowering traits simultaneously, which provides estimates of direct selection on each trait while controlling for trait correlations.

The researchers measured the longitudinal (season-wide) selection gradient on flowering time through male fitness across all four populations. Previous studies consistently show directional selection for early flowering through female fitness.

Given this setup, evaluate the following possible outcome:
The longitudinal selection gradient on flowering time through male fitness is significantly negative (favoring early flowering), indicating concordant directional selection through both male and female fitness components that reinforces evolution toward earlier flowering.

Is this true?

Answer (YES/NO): NO